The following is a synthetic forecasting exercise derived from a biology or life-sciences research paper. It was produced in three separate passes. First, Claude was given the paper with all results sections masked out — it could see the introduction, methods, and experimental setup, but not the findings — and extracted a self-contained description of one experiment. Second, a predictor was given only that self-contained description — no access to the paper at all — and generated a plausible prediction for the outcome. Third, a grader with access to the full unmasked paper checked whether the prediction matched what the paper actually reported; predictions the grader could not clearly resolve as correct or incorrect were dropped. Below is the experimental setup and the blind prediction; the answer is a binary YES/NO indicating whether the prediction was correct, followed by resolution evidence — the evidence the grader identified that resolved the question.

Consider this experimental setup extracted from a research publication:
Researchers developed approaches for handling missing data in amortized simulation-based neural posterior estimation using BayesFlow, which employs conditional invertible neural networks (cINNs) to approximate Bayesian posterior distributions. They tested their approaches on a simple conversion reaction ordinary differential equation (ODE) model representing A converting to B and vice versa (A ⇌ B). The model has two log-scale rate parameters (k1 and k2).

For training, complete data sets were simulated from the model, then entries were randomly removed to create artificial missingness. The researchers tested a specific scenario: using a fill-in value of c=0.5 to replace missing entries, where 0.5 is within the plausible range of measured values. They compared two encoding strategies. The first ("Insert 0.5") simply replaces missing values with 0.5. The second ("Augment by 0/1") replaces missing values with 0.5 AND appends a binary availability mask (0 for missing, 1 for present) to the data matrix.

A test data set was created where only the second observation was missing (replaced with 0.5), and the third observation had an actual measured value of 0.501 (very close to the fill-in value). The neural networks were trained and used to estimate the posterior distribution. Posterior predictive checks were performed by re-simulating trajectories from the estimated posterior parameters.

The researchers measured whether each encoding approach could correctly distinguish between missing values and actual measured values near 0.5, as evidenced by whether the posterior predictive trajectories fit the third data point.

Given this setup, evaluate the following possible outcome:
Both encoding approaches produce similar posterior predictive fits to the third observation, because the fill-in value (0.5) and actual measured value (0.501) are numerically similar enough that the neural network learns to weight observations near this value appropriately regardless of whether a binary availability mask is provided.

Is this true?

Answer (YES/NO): NO